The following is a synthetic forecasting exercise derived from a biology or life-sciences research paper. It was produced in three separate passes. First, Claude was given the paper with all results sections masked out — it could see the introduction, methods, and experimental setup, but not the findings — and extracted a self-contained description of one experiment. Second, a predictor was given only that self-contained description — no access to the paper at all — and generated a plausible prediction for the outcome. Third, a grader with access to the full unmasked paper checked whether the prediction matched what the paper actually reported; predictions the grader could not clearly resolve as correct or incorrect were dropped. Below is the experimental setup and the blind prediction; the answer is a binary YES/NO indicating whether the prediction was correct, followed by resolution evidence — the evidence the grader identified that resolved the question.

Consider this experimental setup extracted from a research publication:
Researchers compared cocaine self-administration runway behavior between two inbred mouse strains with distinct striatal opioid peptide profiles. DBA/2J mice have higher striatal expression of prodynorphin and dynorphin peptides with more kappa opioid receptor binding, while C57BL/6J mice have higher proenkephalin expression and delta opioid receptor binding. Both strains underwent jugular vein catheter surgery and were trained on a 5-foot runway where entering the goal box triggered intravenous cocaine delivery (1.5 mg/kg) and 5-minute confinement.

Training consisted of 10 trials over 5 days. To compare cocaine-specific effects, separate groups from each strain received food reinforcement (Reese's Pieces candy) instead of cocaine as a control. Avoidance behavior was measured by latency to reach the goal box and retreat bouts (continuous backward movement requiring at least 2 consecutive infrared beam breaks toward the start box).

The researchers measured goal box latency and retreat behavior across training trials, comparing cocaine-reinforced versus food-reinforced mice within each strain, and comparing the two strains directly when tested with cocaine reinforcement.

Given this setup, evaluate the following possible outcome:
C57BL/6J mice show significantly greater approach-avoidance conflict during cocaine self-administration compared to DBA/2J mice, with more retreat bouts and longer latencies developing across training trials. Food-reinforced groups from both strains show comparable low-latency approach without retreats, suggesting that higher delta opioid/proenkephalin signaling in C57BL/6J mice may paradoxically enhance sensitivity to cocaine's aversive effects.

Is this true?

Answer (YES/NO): NO